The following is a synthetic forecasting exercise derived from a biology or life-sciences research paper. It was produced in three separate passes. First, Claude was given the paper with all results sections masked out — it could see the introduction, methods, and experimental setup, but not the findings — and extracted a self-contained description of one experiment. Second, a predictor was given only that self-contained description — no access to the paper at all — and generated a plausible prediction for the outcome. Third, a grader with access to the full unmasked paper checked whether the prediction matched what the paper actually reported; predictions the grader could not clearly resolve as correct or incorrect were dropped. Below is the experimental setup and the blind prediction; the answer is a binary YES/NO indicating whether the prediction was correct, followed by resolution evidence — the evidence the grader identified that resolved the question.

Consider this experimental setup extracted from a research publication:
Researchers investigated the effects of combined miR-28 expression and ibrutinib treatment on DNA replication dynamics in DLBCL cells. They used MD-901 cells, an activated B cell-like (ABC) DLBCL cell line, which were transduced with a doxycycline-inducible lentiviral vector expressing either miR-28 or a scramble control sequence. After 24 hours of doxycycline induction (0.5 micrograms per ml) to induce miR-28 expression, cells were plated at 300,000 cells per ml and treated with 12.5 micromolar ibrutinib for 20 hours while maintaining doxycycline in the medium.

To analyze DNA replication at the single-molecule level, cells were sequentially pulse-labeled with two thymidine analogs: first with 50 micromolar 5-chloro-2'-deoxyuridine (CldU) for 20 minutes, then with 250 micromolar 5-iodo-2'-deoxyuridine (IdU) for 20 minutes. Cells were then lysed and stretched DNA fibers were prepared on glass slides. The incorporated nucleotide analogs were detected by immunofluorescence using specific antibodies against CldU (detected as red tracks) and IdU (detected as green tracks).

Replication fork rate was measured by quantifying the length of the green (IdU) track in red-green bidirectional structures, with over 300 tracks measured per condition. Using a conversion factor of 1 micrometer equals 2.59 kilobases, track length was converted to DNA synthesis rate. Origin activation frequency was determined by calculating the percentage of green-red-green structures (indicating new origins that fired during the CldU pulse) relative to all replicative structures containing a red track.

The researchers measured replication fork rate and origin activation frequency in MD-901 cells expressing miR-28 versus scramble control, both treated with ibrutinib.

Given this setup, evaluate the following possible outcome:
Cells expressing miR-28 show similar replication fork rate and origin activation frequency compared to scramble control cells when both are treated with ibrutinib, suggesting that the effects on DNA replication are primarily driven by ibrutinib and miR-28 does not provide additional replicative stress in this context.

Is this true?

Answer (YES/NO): NO